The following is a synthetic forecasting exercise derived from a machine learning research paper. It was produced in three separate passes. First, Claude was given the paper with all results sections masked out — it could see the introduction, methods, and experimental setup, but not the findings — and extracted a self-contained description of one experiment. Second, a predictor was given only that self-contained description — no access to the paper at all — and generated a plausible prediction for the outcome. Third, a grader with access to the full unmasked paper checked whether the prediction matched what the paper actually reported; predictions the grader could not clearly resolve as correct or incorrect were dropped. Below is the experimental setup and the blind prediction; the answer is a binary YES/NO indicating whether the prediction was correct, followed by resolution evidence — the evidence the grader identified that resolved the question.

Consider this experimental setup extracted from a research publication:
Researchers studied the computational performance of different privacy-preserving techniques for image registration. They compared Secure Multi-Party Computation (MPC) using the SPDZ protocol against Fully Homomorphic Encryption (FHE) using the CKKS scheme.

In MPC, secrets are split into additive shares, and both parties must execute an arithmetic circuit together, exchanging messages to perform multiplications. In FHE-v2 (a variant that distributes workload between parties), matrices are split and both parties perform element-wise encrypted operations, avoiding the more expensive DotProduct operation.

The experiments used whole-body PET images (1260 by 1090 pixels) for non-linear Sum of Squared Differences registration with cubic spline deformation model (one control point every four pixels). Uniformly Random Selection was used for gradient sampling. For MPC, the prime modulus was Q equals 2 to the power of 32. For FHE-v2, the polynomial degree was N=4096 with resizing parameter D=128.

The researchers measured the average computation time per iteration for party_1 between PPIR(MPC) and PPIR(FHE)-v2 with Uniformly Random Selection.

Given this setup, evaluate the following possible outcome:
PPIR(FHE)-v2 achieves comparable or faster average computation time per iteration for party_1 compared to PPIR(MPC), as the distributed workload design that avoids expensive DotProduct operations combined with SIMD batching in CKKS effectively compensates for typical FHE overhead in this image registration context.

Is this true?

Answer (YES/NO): NO